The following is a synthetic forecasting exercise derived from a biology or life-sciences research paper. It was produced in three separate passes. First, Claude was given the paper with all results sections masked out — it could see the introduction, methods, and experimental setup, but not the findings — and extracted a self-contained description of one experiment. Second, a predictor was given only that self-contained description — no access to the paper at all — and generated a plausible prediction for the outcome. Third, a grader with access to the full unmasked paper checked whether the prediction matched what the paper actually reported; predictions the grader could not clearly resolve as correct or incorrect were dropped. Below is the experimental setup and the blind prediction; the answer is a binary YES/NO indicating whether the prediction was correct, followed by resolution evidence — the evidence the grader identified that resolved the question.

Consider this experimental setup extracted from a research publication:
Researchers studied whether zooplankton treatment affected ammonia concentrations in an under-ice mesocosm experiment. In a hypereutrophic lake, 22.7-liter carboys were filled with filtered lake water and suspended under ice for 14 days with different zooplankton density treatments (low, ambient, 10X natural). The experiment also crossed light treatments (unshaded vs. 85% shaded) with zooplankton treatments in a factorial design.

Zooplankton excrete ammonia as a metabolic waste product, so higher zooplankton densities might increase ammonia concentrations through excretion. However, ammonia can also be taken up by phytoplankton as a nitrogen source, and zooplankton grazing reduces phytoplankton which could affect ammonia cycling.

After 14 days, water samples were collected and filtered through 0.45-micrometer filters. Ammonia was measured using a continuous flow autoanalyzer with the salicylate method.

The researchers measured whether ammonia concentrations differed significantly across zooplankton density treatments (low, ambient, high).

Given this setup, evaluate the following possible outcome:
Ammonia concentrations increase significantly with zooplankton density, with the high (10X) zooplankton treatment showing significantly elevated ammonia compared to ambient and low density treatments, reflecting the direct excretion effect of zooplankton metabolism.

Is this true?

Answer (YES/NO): YES